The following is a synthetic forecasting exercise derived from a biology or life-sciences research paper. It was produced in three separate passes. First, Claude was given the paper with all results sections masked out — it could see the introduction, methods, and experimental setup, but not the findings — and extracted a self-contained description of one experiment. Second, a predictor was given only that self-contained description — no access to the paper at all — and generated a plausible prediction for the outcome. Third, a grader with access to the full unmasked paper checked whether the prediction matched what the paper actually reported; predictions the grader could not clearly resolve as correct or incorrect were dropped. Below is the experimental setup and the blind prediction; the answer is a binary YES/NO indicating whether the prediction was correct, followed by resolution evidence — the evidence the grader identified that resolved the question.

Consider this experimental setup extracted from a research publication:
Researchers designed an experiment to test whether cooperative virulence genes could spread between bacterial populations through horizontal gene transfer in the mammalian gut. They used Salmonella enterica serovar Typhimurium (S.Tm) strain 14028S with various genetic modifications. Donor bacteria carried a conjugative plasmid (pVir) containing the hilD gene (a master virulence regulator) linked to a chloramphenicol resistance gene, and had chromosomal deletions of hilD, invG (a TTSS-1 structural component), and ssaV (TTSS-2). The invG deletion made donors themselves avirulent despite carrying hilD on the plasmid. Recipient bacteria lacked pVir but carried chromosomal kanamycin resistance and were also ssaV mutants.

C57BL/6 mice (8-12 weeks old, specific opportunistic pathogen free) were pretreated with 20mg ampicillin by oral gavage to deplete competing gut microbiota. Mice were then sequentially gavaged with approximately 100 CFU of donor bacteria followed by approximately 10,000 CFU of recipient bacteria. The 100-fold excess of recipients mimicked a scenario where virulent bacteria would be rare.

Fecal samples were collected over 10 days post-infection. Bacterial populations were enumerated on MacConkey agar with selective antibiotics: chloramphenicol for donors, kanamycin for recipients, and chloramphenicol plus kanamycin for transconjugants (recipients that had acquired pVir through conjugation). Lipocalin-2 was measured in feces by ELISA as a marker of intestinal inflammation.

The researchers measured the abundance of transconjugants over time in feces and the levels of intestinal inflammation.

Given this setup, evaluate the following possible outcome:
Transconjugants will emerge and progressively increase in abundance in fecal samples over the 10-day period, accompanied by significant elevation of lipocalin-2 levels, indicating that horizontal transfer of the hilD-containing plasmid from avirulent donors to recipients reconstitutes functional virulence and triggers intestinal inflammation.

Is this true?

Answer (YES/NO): NO